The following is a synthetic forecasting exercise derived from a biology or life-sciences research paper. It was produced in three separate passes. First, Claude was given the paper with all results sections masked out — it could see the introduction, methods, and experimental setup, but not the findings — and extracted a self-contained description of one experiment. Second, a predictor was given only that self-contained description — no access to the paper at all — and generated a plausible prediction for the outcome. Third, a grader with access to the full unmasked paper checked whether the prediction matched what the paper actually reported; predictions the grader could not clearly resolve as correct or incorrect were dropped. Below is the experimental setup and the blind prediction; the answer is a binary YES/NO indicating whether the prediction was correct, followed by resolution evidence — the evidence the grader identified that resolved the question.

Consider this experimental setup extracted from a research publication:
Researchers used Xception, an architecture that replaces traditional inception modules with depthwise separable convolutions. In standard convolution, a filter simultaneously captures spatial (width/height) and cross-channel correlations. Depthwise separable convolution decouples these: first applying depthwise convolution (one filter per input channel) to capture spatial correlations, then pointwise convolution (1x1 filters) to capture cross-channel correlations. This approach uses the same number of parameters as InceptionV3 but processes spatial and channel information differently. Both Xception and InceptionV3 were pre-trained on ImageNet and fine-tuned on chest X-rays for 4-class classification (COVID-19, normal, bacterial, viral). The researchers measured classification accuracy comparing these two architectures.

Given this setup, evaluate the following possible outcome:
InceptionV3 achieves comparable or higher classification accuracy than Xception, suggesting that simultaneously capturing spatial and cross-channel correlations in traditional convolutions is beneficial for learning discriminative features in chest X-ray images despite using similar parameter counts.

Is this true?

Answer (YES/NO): NO